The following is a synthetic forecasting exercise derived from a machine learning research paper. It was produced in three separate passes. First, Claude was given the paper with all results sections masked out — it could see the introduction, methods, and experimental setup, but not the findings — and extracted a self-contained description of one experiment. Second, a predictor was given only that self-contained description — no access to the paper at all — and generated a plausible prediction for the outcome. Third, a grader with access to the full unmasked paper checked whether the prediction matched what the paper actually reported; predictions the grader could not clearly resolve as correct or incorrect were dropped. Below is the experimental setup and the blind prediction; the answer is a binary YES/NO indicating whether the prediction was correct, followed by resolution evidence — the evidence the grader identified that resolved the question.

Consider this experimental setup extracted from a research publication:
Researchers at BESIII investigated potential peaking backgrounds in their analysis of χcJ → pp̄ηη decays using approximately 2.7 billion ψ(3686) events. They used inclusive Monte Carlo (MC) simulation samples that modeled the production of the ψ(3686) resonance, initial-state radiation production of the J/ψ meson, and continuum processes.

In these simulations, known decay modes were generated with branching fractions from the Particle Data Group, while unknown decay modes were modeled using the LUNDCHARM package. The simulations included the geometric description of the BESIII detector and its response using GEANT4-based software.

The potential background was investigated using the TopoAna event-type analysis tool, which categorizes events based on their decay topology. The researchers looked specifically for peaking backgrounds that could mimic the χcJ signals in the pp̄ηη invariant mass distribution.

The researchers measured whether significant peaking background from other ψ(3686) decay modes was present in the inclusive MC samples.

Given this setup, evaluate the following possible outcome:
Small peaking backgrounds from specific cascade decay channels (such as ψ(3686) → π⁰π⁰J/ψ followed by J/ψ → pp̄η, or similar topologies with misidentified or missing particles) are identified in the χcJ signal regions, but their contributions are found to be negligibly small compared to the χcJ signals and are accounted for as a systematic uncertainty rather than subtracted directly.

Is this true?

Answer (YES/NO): NO